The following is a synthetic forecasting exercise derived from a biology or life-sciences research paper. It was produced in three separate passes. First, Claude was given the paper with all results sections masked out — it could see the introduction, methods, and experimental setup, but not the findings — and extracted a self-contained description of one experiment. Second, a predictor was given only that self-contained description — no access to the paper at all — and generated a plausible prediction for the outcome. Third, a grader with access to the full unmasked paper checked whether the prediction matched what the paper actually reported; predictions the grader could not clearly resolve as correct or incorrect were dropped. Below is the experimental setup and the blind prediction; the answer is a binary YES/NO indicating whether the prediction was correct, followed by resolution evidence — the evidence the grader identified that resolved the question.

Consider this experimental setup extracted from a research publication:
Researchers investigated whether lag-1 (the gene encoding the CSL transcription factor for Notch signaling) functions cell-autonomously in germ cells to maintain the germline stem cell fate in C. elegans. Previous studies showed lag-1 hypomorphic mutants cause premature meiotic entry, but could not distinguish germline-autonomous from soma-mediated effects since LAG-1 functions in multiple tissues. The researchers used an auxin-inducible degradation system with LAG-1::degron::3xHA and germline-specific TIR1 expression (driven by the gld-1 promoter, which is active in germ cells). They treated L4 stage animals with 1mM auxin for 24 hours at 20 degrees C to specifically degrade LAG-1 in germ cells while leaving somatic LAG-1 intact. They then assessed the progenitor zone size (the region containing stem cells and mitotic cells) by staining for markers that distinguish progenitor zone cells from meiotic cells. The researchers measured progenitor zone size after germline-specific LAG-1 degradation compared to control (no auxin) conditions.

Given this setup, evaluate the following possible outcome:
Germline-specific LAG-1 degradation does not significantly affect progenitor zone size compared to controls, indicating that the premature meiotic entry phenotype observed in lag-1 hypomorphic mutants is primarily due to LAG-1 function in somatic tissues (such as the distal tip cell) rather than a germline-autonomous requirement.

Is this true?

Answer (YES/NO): NO